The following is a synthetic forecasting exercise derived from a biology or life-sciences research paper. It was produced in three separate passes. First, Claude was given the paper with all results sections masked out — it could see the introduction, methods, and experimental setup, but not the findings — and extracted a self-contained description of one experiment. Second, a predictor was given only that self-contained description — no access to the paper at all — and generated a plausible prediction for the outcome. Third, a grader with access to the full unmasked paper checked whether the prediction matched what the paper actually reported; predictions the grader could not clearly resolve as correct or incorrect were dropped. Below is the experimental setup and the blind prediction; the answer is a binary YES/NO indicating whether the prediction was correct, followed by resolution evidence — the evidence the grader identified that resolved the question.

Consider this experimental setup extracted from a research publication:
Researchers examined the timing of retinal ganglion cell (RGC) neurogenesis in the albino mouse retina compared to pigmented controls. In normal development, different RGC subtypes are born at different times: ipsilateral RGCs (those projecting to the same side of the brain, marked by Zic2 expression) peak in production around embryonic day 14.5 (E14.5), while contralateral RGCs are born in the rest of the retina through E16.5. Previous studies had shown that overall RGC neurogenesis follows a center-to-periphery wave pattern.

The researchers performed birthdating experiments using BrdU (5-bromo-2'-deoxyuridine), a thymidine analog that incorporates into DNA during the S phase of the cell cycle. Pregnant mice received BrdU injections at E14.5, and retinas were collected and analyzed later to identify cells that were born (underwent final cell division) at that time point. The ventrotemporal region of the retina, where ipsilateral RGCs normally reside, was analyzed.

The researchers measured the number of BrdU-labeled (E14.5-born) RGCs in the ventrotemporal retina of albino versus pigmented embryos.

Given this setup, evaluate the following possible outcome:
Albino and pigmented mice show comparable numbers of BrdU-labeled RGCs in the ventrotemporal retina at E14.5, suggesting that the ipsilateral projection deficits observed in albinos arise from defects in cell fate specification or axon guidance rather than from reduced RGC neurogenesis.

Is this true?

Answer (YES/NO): NO